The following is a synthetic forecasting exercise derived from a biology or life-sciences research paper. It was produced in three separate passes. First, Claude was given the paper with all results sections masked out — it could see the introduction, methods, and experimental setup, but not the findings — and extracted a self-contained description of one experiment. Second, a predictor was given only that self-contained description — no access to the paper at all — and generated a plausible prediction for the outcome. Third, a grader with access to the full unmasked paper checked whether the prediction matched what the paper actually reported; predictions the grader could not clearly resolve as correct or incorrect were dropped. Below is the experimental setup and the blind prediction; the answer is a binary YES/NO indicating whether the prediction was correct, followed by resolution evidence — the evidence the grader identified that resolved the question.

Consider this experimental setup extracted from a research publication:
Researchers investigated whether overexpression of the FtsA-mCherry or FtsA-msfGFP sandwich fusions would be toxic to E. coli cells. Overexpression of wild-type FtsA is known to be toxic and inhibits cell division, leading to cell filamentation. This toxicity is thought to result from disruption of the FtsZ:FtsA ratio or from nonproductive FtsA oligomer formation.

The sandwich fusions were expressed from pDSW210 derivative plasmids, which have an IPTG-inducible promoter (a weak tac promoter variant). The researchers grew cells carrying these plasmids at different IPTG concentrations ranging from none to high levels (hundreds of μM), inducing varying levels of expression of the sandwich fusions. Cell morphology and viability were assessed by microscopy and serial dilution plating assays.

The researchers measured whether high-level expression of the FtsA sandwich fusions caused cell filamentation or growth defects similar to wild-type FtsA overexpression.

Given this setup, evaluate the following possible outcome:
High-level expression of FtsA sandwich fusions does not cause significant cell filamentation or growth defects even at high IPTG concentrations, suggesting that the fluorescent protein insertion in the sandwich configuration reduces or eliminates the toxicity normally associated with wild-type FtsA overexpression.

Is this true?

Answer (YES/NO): YES